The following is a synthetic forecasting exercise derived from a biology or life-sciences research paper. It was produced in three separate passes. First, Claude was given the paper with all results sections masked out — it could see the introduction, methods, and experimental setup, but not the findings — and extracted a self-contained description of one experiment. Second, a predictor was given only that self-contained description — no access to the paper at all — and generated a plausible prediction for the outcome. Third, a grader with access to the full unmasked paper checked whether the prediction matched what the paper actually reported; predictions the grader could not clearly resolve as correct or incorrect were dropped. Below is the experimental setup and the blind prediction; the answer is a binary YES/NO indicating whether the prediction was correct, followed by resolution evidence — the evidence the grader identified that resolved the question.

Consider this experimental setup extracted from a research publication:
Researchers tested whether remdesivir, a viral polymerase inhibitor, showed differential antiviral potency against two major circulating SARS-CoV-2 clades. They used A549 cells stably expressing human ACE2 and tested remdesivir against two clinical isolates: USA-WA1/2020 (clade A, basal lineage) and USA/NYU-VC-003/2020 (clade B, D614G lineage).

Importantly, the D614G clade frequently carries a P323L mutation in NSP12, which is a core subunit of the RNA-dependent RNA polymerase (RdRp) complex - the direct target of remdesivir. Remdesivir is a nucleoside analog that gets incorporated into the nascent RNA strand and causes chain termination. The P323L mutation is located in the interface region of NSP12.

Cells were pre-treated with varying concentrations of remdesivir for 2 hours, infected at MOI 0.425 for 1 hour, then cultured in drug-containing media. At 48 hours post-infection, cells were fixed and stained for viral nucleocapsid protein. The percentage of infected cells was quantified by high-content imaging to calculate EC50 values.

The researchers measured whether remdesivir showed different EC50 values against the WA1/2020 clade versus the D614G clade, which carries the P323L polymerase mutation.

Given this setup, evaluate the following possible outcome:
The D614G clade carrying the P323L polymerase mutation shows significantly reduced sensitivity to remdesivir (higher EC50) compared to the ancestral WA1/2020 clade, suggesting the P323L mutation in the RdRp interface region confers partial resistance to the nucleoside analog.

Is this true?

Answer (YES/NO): NO